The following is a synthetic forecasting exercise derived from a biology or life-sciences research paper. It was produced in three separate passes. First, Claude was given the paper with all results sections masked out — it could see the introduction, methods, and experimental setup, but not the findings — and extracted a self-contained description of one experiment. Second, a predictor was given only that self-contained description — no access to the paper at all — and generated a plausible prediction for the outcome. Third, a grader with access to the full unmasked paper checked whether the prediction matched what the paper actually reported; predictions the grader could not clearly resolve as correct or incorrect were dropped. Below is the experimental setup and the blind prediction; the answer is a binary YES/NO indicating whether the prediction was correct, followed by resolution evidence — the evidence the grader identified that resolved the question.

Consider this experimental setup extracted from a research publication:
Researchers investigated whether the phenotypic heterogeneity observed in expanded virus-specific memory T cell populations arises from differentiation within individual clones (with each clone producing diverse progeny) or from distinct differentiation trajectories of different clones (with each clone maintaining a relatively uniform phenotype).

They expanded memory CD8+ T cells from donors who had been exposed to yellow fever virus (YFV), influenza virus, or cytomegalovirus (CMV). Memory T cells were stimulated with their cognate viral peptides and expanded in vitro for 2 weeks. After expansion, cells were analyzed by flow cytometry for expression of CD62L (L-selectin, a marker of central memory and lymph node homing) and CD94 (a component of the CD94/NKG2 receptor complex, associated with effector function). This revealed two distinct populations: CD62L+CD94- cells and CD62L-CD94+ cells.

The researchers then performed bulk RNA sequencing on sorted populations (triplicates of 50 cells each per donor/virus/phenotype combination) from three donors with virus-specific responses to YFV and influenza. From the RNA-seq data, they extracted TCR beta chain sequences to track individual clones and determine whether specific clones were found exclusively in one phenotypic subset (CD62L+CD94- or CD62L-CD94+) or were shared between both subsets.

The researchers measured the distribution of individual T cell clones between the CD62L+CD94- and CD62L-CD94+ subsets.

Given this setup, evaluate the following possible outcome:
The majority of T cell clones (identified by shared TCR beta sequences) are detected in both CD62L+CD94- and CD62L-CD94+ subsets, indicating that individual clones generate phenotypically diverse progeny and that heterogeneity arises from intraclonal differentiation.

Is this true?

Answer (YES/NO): NO